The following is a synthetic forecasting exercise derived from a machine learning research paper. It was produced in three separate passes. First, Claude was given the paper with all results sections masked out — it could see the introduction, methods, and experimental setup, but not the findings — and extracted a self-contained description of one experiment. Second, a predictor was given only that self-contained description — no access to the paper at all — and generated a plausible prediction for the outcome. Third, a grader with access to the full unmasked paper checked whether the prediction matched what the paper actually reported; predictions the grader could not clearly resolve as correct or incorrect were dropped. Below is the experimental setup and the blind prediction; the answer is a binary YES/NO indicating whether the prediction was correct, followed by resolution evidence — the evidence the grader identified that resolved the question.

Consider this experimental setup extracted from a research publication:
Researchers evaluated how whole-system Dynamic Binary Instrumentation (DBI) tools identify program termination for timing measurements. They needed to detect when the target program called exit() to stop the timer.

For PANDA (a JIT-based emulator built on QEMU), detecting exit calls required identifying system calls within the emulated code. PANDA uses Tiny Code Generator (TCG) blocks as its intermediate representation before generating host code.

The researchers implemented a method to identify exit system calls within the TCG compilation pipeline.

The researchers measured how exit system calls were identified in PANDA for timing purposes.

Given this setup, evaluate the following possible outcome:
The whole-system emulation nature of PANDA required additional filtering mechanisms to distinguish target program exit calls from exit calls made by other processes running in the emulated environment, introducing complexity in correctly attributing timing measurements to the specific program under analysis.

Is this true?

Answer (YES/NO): NO